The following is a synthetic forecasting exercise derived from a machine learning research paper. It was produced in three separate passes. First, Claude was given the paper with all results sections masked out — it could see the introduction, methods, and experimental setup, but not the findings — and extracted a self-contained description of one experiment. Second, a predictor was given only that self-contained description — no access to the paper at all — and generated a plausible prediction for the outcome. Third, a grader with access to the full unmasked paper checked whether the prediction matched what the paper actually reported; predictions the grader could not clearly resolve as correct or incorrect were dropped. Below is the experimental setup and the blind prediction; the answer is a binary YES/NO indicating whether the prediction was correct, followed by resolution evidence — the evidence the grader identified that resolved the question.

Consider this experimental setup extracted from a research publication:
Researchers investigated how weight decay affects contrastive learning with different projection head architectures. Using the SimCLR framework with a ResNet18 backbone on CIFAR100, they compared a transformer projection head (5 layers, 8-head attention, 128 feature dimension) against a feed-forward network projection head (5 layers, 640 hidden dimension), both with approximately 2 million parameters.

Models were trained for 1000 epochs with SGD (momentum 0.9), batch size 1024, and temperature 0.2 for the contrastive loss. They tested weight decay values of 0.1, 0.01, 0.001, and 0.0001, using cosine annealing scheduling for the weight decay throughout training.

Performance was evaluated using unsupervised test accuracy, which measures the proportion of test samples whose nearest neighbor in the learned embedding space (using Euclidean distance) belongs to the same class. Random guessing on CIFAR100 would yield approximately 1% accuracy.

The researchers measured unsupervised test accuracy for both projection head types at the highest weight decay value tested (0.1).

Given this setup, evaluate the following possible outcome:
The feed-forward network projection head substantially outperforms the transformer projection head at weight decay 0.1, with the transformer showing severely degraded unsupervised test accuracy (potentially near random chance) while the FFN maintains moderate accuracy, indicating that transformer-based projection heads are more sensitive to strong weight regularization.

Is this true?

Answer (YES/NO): NO